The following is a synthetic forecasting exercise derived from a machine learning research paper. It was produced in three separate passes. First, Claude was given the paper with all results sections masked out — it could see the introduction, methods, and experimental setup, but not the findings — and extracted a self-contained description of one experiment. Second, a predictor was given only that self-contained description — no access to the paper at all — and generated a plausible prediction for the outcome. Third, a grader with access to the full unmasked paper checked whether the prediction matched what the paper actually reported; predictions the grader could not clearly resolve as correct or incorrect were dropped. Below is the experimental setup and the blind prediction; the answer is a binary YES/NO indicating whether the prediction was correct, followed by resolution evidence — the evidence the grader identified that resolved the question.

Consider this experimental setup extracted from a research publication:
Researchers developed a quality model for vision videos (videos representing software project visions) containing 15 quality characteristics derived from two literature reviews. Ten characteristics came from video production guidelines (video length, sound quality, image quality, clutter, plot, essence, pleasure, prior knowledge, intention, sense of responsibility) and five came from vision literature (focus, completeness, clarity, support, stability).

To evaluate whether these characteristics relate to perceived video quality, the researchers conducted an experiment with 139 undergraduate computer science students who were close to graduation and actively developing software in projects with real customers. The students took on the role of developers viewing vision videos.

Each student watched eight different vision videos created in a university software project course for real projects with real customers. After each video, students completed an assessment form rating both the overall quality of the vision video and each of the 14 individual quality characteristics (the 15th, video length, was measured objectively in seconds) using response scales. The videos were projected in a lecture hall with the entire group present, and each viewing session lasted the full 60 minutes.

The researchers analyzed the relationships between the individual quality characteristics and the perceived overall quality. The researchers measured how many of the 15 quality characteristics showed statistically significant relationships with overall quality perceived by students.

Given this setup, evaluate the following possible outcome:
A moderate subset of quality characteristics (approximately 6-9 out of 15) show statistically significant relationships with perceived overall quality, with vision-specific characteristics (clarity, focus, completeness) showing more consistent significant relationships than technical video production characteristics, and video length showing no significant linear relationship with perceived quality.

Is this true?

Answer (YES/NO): NO